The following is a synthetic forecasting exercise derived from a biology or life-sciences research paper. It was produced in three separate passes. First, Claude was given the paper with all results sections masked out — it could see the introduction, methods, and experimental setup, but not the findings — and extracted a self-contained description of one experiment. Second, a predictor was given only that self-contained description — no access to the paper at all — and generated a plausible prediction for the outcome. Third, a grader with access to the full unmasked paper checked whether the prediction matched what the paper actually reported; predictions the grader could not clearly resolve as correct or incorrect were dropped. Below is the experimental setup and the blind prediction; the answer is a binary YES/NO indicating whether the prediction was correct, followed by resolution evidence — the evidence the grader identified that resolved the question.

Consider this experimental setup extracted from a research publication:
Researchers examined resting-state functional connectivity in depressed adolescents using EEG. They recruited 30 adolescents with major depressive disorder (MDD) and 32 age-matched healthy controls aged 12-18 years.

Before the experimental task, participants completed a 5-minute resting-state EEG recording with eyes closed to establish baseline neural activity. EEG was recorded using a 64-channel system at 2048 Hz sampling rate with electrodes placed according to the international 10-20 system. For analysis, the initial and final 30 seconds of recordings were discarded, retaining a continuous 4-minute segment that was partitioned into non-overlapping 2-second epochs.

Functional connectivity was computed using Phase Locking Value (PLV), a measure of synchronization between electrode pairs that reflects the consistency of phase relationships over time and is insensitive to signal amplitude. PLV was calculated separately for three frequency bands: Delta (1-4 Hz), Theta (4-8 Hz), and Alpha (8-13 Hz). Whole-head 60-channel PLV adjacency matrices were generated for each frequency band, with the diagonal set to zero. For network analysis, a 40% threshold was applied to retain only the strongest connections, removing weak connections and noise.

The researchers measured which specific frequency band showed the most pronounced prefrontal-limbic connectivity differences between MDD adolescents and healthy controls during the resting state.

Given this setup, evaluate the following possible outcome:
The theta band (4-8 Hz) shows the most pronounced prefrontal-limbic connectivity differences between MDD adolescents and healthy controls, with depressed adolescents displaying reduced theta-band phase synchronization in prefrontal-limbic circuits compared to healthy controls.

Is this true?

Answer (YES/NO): NO